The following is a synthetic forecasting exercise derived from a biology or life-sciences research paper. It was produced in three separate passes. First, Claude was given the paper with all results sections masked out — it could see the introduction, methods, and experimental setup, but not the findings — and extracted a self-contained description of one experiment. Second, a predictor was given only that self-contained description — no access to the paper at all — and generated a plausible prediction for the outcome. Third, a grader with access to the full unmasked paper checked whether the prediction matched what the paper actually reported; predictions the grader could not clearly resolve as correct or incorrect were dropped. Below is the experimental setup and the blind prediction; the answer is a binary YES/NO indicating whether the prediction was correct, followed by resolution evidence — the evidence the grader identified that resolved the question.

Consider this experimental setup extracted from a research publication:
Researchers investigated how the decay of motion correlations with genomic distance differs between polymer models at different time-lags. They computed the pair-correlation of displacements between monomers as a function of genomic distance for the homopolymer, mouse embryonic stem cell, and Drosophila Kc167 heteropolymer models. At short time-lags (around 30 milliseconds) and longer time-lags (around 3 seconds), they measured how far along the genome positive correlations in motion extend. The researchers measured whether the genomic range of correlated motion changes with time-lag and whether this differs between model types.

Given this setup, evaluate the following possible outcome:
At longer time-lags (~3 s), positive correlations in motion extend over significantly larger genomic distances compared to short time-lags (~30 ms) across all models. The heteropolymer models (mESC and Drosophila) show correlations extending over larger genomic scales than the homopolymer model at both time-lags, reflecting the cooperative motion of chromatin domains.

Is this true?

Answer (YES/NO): YES